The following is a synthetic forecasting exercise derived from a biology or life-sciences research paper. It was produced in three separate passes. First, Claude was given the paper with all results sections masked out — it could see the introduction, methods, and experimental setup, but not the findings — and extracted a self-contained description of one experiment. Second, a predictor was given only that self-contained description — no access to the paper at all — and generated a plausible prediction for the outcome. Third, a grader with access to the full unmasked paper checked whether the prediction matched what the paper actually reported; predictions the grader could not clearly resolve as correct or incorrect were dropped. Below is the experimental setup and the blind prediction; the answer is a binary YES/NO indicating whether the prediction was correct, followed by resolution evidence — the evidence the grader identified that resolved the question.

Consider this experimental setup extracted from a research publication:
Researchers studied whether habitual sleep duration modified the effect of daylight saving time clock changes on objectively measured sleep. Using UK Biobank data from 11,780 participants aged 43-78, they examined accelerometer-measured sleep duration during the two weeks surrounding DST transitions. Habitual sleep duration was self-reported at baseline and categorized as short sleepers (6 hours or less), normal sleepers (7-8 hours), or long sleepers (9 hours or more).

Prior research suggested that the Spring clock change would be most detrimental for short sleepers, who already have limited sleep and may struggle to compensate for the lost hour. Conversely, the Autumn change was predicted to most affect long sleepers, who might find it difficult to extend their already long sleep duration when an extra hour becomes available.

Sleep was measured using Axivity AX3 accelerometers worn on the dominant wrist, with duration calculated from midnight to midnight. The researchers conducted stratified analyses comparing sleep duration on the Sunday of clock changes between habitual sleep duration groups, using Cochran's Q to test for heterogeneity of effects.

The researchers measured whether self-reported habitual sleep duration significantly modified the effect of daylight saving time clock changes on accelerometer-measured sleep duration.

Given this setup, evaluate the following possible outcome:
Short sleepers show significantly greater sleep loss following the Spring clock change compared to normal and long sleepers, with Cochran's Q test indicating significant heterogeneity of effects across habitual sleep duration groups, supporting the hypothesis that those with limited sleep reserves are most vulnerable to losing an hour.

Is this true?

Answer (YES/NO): NO